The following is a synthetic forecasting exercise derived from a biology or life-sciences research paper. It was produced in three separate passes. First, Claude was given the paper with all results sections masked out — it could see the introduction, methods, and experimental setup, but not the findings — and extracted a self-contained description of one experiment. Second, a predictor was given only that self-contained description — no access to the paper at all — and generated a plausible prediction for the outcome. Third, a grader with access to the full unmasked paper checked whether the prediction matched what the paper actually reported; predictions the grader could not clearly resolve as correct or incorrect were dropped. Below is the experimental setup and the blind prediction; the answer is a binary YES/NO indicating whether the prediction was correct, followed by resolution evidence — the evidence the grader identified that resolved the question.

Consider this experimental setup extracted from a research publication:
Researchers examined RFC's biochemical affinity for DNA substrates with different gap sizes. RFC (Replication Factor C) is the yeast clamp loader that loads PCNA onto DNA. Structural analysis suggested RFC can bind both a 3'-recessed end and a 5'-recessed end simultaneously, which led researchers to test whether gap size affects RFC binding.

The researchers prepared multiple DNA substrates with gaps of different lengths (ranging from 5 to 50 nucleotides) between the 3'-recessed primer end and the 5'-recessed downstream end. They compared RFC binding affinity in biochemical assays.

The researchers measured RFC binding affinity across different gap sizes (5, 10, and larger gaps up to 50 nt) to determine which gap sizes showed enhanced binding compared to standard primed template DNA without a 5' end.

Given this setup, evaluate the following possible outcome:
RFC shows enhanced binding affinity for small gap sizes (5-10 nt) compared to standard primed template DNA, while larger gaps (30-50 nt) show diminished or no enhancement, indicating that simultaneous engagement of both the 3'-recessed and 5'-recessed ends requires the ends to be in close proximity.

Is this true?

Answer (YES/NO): NO